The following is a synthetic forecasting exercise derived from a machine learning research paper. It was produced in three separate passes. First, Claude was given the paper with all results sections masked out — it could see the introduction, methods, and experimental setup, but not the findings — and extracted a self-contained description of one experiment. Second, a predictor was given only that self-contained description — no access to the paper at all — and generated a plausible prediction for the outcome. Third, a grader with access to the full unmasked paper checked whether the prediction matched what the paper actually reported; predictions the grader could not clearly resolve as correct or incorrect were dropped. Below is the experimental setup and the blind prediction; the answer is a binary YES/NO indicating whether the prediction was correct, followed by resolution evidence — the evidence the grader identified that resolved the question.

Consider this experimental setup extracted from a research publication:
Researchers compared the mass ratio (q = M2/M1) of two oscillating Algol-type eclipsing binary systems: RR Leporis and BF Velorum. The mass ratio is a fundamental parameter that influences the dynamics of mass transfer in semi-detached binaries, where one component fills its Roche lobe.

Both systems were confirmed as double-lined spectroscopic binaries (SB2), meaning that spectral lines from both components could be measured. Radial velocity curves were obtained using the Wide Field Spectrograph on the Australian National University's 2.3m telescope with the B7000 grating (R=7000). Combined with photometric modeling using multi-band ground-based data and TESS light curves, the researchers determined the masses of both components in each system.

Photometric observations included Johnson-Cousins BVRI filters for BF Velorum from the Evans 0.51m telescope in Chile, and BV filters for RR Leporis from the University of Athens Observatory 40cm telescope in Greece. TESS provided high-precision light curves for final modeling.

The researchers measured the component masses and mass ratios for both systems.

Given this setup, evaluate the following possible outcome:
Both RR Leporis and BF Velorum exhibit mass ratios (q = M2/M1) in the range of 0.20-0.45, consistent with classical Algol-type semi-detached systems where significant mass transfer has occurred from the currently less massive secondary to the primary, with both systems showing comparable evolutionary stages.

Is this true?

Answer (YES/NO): NO